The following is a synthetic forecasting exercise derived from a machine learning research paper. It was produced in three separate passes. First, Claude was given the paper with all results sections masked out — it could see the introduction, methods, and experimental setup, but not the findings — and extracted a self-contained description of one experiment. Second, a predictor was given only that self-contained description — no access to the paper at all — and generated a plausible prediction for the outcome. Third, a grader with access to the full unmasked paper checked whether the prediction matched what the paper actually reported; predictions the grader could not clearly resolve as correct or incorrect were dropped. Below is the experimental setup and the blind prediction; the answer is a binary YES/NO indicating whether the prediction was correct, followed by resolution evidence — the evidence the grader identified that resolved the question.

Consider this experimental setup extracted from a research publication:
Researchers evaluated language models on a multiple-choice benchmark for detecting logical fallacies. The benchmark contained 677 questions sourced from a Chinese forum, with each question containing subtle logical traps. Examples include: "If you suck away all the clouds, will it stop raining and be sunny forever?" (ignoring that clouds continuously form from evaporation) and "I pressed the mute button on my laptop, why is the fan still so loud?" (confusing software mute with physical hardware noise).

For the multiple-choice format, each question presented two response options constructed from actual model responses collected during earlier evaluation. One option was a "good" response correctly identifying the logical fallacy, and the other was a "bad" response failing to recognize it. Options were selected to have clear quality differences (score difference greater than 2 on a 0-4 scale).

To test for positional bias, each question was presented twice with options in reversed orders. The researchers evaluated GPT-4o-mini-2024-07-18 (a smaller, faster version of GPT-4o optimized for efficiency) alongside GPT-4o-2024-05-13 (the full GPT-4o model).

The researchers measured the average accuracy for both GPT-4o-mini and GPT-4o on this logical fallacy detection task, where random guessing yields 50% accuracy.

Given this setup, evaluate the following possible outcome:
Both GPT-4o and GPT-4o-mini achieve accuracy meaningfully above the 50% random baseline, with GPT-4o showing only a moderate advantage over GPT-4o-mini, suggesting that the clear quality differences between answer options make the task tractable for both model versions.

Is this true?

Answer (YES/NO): YES